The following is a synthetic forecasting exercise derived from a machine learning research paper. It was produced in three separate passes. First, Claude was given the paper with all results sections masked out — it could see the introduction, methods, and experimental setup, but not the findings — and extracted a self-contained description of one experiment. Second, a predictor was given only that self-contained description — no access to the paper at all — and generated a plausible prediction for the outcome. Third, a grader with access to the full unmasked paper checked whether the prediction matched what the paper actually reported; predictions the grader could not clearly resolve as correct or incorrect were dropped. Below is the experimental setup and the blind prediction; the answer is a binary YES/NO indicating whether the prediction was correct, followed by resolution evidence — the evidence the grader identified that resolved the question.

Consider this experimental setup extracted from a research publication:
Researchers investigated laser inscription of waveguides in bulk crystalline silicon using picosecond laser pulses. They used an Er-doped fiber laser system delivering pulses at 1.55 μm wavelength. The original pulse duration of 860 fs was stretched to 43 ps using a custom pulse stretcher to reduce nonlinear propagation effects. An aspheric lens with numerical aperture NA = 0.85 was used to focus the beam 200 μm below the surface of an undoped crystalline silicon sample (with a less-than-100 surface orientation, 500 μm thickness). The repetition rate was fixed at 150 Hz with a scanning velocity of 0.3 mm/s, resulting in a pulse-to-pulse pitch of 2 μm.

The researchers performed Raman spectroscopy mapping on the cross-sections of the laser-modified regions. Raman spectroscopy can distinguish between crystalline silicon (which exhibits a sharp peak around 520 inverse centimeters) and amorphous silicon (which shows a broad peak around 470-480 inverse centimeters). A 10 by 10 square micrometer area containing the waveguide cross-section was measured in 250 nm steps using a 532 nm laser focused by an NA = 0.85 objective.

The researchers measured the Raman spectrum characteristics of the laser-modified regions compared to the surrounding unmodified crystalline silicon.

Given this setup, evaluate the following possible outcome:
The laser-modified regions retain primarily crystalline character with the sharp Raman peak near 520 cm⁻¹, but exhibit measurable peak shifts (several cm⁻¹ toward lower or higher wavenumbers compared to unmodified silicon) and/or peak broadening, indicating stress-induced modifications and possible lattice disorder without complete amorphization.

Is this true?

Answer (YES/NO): YES